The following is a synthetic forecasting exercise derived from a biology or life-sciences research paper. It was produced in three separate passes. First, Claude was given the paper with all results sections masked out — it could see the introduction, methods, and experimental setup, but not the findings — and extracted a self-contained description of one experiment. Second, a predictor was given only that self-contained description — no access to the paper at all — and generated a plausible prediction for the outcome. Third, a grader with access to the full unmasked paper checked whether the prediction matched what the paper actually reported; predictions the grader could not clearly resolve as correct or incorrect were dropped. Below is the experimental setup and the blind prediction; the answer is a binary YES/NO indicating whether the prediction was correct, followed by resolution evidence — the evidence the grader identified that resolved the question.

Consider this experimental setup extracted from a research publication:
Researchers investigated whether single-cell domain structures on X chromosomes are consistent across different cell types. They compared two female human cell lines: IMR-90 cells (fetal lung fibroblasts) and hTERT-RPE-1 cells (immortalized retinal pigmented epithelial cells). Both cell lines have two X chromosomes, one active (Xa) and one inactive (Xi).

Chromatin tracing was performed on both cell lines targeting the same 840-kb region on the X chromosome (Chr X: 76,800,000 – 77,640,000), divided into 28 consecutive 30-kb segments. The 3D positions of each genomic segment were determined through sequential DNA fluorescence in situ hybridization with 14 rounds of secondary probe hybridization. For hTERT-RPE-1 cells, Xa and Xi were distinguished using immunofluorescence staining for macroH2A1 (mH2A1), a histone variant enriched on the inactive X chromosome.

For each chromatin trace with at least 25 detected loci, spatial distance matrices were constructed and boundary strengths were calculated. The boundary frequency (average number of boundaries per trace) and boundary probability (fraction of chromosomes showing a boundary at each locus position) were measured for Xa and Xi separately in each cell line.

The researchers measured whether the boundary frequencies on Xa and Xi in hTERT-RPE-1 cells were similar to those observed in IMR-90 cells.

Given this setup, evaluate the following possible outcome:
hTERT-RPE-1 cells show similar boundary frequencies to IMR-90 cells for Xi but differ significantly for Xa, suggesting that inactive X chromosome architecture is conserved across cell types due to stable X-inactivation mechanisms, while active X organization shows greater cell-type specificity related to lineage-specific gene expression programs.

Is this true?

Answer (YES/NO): NO